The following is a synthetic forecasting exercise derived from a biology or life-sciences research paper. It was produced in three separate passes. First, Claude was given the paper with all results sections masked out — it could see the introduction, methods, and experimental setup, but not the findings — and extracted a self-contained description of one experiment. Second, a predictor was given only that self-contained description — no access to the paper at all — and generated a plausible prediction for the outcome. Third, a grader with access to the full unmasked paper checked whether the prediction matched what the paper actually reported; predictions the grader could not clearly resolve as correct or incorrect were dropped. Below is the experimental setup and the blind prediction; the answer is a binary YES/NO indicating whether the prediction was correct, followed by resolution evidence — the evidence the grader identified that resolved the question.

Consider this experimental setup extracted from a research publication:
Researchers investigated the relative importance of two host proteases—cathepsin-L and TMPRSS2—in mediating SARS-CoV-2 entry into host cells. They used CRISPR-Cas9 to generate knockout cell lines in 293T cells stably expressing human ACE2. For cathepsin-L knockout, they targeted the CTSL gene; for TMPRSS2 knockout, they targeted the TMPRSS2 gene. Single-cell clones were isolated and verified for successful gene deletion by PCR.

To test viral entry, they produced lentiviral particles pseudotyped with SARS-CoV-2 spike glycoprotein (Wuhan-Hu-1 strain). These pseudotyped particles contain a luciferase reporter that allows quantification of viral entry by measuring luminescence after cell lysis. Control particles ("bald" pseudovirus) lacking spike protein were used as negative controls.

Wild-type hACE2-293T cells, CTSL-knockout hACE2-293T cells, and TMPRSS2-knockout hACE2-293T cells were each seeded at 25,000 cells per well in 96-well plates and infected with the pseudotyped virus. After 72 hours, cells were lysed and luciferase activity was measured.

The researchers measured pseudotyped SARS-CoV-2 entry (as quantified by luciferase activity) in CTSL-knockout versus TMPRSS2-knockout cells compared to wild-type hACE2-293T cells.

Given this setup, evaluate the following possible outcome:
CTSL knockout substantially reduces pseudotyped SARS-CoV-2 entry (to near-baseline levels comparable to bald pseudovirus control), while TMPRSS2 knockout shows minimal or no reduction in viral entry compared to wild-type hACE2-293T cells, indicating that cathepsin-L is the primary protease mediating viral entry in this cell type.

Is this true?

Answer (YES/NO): NO